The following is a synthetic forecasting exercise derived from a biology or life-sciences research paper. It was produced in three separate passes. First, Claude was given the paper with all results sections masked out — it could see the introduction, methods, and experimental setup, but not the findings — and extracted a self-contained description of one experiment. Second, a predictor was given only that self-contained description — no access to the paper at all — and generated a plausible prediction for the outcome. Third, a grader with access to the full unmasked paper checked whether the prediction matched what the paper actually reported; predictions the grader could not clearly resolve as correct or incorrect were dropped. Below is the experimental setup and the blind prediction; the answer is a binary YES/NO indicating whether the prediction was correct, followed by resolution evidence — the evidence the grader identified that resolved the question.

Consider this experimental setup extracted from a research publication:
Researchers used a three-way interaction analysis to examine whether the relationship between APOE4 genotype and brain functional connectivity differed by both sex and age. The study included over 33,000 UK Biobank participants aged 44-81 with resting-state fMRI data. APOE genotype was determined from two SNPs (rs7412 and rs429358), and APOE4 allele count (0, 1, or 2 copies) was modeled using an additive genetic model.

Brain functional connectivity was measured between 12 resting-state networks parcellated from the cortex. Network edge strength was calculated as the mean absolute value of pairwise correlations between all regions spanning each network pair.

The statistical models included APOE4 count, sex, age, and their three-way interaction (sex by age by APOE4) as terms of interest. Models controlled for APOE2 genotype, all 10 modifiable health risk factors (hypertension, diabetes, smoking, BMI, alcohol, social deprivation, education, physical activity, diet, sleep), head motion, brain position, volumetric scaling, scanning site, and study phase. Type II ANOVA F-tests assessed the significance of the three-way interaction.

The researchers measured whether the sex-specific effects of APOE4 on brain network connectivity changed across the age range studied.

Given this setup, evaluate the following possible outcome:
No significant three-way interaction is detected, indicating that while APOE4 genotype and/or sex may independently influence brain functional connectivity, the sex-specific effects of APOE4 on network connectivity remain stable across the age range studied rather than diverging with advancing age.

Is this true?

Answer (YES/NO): YES